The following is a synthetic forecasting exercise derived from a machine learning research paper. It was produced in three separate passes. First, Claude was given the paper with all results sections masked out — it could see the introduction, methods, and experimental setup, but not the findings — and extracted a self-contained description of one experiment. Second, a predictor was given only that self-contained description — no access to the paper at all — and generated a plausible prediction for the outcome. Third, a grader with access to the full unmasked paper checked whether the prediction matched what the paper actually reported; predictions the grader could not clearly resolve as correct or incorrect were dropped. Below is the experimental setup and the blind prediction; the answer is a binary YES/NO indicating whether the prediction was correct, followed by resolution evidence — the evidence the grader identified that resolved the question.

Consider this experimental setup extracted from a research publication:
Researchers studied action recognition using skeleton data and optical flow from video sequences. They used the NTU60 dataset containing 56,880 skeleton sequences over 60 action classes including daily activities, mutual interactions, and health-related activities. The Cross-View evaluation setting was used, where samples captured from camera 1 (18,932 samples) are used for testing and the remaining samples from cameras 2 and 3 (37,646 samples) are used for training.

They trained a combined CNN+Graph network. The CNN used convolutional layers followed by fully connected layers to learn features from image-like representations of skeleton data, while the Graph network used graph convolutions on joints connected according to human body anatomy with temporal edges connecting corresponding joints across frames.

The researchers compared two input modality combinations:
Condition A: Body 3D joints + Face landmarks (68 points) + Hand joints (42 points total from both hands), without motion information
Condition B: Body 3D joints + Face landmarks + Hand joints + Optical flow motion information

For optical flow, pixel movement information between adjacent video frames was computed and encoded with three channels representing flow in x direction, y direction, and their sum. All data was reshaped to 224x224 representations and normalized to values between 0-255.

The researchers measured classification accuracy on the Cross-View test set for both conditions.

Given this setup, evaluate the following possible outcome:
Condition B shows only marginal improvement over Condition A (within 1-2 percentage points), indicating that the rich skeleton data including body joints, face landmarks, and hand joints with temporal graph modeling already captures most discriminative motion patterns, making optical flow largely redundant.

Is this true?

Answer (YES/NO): NO